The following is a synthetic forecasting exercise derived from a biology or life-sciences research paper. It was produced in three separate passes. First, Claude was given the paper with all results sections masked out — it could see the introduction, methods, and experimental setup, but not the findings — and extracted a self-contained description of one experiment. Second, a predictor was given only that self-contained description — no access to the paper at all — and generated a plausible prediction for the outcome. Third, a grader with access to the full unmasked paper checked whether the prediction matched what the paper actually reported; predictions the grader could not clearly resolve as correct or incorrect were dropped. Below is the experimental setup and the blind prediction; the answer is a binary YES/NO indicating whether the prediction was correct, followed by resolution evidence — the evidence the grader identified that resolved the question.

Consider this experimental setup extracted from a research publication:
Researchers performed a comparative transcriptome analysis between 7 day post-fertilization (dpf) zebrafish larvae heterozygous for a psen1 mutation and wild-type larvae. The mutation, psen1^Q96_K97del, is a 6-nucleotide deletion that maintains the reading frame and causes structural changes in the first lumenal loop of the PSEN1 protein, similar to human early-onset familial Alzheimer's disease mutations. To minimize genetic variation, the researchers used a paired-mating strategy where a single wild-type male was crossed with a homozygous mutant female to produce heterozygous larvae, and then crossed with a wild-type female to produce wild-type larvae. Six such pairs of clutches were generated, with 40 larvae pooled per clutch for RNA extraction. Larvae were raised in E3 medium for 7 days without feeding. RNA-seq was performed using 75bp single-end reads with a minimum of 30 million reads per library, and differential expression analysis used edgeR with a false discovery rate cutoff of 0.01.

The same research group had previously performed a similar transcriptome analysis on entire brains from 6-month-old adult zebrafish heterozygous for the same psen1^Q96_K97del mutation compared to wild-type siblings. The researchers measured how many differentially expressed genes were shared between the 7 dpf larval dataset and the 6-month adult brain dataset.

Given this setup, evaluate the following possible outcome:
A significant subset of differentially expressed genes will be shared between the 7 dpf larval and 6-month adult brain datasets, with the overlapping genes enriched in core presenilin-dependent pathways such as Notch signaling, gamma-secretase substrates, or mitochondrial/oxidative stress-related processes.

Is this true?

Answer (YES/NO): NO